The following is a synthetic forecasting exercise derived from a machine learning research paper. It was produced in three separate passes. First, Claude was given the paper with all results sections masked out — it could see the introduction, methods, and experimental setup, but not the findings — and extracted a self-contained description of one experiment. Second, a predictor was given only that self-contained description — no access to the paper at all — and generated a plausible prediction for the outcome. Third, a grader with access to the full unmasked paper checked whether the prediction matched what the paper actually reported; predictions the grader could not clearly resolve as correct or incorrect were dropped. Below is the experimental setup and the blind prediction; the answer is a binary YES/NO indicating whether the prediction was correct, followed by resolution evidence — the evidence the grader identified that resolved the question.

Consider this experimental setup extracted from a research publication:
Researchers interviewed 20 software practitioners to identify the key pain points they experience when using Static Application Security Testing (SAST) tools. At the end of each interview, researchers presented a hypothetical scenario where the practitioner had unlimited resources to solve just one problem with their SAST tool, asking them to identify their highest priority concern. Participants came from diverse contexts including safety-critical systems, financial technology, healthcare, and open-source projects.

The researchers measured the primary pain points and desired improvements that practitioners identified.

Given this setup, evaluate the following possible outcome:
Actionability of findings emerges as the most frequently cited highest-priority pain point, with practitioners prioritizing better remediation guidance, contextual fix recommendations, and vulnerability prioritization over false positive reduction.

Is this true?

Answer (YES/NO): NO